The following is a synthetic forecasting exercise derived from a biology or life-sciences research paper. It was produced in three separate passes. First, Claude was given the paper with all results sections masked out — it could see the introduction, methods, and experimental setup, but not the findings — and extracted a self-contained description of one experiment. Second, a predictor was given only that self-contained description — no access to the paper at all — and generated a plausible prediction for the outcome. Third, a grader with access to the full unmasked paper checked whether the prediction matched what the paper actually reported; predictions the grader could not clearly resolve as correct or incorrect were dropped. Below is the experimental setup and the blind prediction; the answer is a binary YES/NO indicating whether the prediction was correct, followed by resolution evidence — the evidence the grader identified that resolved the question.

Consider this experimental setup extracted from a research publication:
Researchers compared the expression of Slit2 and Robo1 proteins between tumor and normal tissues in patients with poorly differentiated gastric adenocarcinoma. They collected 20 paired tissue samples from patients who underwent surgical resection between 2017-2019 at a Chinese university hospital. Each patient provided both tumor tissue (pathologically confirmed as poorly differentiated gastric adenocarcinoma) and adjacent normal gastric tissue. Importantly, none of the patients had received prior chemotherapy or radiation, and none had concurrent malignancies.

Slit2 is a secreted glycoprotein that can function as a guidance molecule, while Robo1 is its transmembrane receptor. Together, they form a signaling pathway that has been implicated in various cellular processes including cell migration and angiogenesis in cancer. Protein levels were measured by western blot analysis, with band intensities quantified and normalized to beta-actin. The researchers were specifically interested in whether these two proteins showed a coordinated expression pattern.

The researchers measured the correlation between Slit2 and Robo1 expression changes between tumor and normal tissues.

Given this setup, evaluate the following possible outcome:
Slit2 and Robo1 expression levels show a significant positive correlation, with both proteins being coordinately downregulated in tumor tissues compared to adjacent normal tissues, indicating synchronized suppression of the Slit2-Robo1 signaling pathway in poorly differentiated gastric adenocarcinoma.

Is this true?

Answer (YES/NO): NO